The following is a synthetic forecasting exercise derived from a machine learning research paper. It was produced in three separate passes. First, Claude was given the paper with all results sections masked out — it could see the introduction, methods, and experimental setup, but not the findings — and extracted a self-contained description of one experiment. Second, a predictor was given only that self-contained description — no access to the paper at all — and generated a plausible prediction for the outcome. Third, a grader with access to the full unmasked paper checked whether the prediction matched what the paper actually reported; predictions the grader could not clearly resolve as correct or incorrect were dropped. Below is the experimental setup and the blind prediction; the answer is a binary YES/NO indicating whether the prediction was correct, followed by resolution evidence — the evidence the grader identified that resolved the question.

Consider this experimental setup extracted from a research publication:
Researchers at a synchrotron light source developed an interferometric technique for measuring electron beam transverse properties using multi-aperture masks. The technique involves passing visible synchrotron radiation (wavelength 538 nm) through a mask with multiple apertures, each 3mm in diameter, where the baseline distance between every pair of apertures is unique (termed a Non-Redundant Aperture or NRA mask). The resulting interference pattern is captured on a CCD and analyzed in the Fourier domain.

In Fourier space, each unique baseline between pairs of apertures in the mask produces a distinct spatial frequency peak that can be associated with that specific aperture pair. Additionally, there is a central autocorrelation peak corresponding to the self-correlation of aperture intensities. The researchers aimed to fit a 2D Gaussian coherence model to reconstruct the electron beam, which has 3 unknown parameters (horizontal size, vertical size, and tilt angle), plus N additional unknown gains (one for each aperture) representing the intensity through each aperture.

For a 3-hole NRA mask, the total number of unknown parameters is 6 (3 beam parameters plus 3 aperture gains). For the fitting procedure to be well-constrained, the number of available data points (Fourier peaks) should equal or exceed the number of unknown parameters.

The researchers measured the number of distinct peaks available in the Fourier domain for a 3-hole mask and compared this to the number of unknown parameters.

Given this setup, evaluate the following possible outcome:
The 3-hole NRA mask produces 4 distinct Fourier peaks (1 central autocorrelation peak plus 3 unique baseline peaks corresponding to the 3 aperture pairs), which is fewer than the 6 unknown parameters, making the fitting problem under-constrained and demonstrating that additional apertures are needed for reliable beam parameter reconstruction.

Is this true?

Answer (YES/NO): YES